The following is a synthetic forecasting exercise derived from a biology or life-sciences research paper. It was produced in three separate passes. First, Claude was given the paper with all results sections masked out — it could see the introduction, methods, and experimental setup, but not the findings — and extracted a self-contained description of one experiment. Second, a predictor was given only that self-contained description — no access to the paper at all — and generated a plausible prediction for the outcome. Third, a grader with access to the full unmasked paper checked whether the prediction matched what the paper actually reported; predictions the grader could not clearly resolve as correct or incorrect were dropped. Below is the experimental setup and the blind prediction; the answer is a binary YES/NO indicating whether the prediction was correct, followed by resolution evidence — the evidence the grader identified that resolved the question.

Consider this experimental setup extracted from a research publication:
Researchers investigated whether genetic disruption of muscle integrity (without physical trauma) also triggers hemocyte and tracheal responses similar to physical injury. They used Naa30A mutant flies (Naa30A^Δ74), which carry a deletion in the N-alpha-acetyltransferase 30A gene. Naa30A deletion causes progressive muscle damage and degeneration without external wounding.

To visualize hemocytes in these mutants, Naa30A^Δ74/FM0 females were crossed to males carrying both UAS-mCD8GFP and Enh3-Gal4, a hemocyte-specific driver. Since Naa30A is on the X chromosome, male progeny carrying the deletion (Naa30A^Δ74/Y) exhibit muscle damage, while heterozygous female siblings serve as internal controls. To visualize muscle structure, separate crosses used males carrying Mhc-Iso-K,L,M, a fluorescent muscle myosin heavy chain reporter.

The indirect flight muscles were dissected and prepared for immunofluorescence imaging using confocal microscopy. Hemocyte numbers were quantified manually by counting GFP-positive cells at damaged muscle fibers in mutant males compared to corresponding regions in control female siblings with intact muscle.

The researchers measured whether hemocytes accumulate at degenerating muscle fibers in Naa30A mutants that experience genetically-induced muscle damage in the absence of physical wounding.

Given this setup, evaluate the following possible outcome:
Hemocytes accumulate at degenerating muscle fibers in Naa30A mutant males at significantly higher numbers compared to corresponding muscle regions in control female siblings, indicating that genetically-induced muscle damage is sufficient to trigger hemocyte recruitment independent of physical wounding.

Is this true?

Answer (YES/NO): YES